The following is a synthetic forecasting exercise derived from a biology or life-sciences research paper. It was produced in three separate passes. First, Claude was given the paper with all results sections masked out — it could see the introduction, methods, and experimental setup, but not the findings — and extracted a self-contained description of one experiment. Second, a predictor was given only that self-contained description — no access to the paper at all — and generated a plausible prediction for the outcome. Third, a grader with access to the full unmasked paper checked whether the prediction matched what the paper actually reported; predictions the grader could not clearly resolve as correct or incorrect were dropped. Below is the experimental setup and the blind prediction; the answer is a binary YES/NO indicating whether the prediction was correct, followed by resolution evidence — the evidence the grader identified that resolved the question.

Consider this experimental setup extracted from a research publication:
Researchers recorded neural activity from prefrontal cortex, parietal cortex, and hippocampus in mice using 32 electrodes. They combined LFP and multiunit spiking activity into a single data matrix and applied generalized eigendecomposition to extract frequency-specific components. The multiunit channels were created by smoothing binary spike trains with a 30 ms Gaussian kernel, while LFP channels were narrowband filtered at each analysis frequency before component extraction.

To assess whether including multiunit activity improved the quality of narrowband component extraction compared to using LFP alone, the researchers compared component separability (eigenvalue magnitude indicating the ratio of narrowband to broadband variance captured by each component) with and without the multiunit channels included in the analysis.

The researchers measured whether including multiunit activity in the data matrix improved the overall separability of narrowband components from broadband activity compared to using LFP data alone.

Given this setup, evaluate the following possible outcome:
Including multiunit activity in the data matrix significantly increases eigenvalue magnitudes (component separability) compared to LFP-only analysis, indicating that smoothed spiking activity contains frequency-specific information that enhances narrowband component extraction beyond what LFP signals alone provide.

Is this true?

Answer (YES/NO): NO